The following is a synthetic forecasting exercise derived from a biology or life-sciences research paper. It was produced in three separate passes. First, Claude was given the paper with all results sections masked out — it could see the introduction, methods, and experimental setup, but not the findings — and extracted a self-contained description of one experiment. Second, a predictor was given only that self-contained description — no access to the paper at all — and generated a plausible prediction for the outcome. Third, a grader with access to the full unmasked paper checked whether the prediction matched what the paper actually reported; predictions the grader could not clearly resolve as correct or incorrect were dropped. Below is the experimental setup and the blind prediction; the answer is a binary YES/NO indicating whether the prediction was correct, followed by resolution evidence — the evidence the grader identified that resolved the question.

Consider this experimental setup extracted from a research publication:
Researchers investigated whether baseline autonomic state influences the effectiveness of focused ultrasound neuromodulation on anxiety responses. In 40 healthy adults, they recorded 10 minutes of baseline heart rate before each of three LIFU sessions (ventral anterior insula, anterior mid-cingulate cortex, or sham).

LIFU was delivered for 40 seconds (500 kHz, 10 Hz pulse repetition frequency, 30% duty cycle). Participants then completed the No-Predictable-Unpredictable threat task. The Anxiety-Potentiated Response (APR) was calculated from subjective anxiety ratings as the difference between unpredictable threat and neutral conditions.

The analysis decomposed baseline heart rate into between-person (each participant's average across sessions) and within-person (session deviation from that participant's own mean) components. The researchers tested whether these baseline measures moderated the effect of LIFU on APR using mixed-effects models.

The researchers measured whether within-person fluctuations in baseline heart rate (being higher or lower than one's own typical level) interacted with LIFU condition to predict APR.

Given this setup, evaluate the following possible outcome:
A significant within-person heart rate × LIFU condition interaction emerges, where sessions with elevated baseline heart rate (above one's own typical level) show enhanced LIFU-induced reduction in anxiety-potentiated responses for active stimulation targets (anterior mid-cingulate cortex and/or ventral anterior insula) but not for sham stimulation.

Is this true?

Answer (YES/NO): NO